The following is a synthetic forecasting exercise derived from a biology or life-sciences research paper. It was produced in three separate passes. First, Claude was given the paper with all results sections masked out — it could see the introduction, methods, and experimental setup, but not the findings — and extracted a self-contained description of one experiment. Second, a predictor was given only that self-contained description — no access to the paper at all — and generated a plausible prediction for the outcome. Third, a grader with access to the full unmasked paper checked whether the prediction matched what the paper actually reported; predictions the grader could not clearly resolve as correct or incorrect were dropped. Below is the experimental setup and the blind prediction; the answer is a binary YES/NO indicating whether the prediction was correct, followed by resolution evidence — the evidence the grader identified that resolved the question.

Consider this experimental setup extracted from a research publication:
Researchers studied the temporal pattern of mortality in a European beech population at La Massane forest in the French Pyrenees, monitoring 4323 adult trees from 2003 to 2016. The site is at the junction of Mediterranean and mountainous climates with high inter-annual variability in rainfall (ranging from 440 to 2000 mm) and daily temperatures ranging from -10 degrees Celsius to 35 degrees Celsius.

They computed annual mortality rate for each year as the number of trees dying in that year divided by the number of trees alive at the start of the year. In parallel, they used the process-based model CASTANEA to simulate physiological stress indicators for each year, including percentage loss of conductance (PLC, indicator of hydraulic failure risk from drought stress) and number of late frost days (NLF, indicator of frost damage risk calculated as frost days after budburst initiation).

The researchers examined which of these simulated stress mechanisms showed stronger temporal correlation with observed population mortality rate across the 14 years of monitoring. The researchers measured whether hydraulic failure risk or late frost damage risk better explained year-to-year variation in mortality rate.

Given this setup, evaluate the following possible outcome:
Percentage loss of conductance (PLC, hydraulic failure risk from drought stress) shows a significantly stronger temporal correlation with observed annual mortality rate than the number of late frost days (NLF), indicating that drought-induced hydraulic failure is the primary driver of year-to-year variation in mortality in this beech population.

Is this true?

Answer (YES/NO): NO